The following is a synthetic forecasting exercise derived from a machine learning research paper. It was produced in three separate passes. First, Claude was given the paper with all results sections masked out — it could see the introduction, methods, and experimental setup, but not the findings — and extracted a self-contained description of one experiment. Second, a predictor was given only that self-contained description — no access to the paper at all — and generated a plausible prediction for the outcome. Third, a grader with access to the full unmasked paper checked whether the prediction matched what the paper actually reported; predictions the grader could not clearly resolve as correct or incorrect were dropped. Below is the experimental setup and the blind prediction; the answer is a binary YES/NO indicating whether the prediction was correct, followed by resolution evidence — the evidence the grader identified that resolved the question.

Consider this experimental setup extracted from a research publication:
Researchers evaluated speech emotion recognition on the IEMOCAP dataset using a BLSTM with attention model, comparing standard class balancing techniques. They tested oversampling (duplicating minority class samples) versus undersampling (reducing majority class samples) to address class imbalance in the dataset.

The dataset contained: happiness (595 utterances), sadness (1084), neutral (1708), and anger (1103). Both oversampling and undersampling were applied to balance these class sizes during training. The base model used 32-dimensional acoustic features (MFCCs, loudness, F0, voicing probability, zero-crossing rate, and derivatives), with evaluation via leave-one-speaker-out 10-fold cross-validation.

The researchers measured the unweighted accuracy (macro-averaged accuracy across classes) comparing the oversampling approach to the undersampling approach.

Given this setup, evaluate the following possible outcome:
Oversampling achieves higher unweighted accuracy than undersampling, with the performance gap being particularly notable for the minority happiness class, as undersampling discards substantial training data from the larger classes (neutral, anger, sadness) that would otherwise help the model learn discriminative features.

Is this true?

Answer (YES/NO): NO